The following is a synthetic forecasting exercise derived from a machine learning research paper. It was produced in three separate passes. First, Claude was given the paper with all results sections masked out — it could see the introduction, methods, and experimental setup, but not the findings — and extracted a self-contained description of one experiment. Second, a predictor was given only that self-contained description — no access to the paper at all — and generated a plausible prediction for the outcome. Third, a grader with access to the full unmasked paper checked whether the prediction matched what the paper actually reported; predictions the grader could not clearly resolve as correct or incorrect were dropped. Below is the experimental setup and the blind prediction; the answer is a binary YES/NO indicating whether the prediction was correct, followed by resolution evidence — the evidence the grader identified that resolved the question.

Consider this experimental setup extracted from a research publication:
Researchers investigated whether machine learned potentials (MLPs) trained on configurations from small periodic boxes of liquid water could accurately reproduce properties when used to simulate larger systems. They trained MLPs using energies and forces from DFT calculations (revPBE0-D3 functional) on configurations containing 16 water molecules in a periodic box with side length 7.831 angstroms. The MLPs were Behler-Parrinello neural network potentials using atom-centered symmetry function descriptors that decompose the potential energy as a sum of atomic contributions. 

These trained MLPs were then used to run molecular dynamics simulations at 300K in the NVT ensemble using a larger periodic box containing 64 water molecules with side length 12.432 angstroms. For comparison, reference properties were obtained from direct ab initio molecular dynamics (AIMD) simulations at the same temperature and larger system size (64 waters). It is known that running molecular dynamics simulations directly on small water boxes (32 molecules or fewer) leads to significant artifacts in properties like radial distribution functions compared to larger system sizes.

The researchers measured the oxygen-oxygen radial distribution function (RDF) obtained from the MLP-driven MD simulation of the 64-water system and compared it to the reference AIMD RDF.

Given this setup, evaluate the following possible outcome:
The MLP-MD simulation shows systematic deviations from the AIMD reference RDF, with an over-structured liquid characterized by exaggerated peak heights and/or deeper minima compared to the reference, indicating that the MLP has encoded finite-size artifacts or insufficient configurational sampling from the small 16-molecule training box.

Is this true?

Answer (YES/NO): NO